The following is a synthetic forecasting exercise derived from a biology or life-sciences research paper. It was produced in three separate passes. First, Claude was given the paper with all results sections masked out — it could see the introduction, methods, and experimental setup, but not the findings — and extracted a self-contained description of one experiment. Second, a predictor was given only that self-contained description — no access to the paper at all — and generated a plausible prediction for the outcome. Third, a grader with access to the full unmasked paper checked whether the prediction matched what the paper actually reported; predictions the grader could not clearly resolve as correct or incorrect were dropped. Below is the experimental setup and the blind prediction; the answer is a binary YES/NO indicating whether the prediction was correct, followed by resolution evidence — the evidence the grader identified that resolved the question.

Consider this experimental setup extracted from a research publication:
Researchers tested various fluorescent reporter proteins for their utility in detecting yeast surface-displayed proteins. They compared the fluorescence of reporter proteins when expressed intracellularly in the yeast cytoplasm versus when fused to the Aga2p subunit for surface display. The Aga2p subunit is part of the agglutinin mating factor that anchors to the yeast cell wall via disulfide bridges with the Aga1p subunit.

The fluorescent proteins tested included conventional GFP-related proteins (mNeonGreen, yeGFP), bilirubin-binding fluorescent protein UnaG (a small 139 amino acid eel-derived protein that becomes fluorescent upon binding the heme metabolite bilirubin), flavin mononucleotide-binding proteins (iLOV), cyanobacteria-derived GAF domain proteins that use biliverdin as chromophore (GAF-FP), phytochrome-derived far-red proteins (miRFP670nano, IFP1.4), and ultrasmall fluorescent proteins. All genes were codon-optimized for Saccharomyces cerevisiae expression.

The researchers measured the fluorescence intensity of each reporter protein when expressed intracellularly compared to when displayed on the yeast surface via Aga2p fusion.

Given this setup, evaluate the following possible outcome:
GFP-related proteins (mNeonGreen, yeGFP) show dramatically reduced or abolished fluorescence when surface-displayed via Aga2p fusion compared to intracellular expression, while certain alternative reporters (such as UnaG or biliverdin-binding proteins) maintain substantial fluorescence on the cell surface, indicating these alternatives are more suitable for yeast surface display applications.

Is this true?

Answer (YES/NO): NO